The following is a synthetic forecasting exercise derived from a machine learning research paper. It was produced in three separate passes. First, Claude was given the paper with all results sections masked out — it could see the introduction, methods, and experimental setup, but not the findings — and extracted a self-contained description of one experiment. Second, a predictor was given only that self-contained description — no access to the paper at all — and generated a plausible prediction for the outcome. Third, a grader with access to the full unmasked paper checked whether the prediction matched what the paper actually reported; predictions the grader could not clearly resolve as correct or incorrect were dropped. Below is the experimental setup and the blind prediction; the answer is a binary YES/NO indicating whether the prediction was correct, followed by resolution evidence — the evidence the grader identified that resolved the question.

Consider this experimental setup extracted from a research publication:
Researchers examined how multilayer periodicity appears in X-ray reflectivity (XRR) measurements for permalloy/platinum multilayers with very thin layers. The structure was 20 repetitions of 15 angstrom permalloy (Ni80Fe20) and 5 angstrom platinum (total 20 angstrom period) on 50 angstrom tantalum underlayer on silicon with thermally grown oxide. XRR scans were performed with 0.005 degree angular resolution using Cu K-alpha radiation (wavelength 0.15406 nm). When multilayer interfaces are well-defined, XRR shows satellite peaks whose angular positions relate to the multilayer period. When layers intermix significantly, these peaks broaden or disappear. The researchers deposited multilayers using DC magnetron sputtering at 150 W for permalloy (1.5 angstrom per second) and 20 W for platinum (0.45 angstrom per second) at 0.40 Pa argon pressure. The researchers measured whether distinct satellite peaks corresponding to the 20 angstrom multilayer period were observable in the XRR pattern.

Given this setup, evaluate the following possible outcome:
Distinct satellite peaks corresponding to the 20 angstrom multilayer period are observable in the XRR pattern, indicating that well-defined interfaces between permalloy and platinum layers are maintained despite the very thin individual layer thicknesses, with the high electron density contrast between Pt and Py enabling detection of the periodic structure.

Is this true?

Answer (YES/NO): YES